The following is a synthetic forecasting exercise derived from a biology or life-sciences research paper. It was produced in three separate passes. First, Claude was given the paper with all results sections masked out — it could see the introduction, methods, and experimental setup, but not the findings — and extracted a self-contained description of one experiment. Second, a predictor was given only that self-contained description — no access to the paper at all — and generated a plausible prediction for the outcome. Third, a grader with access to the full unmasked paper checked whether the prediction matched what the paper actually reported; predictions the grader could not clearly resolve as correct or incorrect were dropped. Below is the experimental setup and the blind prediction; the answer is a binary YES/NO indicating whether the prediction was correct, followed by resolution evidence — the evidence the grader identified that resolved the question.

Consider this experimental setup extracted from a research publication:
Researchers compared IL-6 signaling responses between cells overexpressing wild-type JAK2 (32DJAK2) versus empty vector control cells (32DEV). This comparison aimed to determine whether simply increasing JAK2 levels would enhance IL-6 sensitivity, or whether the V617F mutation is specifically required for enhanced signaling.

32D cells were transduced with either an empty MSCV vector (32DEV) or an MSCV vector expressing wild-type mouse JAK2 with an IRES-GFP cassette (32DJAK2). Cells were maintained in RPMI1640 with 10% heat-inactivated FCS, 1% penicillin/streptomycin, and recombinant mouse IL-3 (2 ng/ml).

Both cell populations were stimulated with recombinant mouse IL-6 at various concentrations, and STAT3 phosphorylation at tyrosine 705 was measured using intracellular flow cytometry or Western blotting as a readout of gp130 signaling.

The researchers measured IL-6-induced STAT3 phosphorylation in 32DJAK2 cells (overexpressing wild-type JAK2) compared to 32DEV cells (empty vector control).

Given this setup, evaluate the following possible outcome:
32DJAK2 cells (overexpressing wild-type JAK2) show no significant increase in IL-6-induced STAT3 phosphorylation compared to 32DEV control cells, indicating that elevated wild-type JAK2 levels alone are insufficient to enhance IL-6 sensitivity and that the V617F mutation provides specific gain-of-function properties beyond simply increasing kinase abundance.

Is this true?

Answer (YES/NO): YES